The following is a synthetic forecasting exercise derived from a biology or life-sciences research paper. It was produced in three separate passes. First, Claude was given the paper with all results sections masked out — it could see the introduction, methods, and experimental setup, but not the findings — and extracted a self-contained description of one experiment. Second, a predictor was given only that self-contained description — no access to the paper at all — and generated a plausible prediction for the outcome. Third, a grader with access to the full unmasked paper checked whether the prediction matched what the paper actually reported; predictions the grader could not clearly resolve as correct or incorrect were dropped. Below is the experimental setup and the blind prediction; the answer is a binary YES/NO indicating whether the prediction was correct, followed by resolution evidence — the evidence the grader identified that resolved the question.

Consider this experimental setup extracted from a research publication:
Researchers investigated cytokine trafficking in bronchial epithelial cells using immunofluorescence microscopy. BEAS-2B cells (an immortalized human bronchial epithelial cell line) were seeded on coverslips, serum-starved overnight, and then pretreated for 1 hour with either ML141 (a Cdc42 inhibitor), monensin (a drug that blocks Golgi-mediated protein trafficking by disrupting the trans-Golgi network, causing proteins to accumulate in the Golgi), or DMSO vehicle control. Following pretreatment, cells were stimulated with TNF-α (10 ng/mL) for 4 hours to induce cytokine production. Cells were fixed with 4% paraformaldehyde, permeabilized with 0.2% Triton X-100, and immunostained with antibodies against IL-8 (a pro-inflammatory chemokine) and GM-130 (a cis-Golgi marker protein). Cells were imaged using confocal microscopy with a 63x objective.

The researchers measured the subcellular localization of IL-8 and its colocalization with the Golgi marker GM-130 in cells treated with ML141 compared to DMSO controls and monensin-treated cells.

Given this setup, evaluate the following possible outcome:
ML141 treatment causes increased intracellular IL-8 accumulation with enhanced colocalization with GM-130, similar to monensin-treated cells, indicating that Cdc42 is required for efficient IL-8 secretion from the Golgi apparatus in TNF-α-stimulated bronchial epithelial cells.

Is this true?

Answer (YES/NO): NO